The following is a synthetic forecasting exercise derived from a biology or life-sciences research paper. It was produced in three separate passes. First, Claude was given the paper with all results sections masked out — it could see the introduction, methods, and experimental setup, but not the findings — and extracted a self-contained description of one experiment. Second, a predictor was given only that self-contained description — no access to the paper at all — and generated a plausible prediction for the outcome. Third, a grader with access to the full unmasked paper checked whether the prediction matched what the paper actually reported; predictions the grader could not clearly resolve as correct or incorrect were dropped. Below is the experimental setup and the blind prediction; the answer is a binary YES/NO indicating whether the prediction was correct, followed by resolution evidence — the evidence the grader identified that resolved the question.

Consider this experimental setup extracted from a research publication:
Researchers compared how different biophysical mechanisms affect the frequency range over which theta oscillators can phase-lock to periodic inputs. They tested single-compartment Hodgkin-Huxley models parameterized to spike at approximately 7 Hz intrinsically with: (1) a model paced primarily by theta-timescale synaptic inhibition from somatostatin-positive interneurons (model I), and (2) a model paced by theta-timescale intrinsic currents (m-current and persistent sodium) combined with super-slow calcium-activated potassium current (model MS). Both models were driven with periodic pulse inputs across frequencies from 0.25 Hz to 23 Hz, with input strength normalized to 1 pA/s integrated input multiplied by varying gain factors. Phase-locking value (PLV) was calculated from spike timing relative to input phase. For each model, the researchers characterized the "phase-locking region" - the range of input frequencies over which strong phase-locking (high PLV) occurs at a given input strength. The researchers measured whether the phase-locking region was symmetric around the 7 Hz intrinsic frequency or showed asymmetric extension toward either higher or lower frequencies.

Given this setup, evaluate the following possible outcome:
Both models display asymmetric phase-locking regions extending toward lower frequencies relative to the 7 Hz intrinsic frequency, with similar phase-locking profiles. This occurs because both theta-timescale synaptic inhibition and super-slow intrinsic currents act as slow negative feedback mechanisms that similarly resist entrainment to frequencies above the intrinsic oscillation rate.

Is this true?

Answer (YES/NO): NO